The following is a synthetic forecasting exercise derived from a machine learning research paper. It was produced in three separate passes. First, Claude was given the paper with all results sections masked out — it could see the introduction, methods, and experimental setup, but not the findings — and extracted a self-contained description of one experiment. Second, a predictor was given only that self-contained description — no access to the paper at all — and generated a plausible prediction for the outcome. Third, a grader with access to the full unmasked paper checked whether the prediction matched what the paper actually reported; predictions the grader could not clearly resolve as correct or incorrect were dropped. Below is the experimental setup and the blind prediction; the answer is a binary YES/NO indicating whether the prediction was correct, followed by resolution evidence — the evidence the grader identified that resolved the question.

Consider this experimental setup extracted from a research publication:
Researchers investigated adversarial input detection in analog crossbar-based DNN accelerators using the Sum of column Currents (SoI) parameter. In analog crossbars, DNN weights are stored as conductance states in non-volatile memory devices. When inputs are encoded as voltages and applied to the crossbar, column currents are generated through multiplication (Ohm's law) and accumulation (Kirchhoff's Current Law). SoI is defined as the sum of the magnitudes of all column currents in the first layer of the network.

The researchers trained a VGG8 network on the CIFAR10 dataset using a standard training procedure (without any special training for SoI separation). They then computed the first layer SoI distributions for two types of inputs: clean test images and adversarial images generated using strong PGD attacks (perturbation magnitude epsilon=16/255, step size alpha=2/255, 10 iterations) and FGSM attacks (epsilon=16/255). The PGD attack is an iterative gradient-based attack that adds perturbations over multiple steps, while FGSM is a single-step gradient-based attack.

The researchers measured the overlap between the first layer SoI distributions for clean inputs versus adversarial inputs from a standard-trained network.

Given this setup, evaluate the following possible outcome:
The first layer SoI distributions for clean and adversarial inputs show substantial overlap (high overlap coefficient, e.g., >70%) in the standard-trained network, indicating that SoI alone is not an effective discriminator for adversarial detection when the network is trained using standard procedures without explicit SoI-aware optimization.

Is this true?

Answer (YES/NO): YES